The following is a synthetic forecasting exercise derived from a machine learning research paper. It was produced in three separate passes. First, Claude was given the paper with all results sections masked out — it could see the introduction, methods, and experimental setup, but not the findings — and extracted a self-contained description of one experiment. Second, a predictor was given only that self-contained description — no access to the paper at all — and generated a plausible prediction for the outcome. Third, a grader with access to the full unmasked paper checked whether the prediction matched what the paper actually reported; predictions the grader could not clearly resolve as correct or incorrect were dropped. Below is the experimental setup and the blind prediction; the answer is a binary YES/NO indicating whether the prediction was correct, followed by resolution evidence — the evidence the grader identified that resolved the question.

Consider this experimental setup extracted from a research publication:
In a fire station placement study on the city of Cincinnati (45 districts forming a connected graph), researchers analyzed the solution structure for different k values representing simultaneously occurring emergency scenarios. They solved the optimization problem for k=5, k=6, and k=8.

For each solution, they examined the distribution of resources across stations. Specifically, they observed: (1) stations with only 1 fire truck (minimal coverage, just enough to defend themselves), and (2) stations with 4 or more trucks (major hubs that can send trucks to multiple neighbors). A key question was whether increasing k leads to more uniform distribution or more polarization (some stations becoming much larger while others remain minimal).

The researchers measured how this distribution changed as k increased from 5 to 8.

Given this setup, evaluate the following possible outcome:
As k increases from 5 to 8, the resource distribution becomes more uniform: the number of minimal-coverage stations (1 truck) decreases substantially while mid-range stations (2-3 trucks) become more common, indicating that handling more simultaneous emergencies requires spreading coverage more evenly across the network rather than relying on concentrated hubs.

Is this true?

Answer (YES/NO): NO